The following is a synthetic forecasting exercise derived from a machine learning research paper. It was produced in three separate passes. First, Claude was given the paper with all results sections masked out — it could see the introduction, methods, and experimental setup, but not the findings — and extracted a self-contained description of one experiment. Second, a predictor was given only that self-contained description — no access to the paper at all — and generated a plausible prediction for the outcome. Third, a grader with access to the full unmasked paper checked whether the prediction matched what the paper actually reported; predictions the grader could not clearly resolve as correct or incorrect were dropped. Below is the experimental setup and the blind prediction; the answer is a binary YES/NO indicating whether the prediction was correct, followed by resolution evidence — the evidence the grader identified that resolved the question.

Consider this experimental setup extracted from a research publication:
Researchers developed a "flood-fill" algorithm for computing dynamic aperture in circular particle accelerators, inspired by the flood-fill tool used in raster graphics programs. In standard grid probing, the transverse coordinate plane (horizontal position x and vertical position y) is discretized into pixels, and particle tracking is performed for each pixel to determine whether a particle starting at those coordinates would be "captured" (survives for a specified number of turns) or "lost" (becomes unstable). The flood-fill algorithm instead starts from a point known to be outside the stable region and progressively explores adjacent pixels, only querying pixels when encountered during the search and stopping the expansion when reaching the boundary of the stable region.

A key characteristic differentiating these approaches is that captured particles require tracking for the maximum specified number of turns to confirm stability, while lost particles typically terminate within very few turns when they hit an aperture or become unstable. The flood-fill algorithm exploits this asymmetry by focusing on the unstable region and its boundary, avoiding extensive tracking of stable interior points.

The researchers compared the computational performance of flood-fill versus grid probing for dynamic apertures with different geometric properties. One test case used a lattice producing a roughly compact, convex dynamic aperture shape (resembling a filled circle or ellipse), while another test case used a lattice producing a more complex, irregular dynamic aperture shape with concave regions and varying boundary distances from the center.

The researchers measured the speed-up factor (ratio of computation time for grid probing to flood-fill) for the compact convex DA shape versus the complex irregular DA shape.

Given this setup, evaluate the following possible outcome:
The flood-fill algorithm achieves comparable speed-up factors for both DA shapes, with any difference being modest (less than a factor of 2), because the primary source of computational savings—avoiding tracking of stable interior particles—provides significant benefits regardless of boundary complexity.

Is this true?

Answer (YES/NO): NO